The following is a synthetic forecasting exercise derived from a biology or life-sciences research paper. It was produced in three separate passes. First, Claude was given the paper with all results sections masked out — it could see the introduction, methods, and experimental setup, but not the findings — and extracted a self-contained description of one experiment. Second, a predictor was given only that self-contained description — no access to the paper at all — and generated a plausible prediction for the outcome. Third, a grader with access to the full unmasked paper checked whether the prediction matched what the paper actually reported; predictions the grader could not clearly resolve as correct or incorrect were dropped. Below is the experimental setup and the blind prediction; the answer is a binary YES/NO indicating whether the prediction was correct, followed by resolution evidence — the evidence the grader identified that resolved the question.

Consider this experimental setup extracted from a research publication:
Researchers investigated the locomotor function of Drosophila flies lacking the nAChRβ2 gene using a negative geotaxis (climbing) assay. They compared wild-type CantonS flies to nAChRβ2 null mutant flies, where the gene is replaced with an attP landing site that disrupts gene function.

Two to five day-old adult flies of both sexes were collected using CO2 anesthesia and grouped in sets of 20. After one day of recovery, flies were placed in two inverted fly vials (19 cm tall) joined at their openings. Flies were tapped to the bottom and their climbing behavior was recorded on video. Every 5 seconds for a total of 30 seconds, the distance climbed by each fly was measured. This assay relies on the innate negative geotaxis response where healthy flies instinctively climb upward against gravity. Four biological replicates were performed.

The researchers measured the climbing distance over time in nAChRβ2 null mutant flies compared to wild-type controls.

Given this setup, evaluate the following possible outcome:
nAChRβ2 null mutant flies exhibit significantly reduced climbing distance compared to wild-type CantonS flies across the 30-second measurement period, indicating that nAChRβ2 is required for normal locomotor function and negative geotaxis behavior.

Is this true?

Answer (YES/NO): NO